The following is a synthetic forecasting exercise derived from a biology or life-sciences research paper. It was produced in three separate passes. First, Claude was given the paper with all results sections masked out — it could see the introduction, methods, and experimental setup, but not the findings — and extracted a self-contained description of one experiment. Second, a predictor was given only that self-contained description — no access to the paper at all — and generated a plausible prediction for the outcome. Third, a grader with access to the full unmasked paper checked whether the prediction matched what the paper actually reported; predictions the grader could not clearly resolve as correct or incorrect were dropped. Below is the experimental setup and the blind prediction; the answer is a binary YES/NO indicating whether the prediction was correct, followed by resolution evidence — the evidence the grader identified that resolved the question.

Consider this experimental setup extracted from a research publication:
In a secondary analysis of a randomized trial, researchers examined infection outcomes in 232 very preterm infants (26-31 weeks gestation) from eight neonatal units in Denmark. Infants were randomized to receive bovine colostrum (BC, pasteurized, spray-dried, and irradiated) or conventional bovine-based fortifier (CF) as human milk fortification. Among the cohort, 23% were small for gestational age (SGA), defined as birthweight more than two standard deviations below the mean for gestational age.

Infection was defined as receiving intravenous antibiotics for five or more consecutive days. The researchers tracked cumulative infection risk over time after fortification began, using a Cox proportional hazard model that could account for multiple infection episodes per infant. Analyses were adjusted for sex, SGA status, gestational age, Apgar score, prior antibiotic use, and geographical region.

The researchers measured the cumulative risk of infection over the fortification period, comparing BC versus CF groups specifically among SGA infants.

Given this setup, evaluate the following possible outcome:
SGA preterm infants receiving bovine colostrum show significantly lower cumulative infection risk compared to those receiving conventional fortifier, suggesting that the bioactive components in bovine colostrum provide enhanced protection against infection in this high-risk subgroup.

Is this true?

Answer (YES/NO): NO